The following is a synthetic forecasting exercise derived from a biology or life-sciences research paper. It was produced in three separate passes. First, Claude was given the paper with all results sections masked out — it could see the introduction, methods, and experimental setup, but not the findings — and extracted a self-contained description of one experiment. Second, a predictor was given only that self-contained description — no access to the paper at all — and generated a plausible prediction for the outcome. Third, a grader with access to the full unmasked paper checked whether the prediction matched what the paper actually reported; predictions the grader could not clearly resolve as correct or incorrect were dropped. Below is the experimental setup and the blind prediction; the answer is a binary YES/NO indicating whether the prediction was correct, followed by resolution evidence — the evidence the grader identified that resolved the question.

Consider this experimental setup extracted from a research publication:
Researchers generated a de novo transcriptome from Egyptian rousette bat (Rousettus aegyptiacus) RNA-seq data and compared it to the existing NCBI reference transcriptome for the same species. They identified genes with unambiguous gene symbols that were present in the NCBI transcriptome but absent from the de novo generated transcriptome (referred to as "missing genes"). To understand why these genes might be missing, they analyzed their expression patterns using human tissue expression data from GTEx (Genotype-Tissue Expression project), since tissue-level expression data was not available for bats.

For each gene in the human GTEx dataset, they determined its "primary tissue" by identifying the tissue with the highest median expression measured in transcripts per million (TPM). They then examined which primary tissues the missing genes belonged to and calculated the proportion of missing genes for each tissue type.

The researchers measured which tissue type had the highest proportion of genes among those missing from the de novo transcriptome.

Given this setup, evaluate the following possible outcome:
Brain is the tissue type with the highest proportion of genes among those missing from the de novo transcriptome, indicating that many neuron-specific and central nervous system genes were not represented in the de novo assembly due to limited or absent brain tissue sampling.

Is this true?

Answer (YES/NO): NO